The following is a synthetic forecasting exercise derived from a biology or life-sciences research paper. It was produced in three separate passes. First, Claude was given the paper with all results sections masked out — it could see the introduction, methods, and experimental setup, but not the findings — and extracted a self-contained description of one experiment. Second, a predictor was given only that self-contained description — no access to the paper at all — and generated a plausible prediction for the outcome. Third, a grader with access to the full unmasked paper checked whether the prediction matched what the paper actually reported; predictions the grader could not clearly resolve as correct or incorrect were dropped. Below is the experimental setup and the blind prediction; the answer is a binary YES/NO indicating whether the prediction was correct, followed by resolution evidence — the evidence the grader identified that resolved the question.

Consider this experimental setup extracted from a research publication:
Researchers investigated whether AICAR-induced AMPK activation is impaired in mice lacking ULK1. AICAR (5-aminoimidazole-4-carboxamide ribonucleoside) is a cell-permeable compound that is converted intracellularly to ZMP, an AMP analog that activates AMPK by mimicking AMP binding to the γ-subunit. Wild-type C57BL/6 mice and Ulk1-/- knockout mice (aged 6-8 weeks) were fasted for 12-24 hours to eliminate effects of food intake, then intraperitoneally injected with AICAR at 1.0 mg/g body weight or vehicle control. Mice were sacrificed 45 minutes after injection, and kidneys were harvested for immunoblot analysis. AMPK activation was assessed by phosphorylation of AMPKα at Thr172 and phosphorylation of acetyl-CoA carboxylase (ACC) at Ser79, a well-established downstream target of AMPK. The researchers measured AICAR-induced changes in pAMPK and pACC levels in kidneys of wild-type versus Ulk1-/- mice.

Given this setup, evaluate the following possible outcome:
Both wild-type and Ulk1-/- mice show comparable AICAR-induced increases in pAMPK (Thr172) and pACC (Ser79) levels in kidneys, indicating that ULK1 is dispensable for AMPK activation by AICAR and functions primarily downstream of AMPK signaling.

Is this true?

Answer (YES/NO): NO